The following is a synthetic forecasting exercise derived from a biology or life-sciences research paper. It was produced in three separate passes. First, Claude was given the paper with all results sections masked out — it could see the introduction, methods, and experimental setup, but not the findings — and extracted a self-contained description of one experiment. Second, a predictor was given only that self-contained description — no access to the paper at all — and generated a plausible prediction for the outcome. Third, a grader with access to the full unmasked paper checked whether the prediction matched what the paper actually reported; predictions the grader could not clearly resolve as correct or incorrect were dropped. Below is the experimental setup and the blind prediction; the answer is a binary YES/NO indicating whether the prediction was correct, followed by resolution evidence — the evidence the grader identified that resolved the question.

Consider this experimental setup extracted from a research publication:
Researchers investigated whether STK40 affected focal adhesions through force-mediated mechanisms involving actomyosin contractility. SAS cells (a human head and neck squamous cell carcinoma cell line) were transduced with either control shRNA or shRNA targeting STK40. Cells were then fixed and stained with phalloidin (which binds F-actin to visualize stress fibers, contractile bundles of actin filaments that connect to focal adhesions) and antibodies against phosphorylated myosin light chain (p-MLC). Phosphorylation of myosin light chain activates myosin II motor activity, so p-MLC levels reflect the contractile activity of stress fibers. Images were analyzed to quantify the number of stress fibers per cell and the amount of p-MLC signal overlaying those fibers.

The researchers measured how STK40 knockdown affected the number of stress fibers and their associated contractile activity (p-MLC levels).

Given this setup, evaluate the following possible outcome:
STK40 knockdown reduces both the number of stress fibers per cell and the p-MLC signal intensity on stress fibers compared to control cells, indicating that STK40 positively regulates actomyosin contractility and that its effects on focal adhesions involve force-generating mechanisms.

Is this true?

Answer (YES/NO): NO